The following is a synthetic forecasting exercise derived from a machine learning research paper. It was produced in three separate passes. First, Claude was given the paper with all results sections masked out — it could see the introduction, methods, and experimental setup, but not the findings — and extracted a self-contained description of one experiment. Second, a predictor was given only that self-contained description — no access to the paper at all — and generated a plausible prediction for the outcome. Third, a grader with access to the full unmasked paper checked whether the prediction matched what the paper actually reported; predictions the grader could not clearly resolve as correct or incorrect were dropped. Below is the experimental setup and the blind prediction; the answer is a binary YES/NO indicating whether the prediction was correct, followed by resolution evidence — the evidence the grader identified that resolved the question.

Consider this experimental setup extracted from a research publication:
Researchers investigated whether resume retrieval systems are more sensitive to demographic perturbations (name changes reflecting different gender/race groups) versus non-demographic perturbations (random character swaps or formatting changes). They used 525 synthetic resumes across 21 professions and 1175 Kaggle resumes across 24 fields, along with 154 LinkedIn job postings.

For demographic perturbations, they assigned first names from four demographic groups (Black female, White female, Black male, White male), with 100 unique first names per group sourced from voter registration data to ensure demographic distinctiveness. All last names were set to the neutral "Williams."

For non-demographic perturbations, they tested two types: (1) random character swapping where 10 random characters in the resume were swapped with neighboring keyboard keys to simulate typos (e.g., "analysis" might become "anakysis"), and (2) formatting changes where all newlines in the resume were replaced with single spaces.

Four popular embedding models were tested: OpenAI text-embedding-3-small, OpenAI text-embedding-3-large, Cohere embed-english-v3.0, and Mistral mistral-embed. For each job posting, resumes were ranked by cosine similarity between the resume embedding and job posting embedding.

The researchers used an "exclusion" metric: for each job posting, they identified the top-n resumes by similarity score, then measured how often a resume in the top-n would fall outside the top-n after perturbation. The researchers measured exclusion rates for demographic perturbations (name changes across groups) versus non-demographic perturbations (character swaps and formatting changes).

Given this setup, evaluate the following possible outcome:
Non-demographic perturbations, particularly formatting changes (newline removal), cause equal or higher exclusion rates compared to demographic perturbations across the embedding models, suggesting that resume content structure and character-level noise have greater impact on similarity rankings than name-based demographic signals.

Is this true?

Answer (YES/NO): NO